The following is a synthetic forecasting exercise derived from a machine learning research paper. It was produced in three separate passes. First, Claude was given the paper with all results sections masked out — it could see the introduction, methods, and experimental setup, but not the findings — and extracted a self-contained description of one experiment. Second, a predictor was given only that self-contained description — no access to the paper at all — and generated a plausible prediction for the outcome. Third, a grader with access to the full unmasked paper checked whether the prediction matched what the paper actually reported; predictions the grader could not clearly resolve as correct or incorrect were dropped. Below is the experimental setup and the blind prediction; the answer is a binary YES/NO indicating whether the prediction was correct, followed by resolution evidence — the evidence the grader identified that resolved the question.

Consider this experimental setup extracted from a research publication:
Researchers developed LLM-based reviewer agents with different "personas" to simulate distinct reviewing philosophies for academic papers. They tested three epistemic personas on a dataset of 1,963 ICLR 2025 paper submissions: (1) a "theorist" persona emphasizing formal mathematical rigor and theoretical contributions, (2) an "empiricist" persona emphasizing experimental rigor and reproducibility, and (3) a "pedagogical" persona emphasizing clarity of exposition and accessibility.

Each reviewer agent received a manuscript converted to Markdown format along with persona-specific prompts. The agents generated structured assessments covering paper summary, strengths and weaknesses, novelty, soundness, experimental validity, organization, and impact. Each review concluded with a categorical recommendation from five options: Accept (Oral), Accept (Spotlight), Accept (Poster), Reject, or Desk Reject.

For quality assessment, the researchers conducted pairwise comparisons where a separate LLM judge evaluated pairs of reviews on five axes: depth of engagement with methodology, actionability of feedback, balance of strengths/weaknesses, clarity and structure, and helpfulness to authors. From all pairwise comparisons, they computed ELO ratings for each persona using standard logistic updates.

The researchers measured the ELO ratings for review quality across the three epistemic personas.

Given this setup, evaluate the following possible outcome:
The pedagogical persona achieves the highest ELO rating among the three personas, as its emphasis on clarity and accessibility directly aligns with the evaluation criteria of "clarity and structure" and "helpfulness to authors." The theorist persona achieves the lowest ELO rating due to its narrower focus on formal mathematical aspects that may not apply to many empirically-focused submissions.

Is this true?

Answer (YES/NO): NO